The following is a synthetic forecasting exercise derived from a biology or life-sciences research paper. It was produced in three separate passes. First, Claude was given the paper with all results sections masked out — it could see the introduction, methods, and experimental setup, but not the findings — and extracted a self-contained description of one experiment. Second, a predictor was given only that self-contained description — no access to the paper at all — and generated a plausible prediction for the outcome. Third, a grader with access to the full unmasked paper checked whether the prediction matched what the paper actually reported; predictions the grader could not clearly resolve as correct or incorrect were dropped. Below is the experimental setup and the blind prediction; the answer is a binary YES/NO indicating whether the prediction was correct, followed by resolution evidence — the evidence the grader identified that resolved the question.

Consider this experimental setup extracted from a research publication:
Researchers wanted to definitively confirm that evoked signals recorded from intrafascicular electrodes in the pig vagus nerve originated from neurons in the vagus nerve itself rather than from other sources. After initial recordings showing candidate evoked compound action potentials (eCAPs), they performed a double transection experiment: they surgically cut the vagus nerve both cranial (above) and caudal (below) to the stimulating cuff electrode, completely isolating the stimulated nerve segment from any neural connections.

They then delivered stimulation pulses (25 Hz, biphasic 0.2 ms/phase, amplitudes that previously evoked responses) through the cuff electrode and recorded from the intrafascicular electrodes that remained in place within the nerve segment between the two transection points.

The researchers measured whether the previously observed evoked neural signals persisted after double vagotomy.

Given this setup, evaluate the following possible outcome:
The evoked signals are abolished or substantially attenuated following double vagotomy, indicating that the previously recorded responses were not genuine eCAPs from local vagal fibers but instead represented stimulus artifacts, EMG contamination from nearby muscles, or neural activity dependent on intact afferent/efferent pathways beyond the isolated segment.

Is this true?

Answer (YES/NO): NO